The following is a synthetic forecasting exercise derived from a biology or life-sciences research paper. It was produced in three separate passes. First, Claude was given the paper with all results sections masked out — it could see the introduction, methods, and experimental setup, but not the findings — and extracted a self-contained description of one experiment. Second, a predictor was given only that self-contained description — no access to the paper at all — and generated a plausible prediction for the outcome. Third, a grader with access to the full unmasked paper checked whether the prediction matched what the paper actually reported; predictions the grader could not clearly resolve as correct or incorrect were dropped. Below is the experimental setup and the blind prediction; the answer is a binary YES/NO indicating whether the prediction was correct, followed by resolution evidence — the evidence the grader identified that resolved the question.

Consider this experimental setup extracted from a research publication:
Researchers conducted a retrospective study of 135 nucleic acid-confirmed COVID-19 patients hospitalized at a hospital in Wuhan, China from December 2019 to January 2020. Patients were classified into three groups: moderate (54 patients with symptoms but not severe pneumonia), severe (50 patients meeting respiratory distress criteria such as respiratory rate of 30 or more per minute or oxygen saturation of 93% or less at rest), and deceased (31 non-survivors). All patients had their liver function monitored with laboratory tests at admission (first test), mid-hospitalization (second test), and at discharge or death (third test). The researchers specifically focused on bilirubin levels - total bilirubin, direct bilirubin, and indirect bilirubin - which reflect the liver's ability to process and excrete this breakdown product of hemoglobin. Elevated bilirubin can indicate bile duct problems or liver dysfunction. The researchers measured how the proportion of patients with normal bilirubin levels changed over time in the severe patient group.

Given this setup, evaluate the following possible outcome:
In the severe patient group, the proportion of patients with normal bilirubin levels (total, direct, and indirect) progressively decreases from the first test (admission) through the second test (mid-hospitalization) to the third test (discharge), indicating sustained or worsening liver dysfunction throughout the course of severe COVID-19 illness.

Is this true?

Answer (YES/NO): NO